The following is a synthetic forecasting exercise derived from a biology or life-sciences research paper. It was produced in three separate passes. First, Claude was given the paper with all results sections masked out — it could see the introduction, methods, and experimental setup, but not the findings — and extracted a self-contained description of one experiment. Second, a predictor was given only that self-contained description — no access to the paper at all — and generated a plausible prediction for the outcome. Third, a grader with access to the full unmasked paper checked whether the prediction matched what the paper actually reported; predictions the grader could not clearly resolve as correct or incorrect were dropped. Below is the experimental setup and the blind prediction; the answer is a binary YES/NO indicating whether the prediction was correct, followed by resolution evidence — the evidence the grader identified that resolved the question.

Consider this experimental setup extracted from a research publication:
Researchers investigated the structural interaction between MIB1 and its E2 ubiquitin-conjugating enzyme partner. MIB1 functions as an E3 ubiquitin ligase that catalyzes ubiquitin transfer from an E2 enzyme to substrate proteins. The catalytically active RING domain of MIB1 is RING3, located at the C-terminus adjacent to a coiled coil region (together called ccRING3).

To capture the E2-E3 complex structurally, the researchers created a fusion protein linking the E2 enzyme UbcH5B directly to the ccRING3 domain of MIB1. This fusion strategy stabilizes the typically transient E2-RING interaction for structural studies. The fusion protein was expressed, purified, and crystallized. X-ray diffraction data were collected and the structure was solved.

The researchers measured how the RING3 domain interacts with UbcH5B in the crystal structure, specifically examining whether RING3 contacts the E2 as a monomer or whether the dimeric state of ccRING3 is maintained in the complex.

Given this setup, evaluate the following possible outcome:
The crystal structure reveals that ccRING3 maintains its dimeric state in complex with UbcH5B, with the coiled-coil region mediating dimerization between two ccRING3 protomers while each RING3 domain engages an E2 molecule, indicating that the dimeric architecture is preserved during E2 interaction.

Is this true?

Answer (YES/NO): YES